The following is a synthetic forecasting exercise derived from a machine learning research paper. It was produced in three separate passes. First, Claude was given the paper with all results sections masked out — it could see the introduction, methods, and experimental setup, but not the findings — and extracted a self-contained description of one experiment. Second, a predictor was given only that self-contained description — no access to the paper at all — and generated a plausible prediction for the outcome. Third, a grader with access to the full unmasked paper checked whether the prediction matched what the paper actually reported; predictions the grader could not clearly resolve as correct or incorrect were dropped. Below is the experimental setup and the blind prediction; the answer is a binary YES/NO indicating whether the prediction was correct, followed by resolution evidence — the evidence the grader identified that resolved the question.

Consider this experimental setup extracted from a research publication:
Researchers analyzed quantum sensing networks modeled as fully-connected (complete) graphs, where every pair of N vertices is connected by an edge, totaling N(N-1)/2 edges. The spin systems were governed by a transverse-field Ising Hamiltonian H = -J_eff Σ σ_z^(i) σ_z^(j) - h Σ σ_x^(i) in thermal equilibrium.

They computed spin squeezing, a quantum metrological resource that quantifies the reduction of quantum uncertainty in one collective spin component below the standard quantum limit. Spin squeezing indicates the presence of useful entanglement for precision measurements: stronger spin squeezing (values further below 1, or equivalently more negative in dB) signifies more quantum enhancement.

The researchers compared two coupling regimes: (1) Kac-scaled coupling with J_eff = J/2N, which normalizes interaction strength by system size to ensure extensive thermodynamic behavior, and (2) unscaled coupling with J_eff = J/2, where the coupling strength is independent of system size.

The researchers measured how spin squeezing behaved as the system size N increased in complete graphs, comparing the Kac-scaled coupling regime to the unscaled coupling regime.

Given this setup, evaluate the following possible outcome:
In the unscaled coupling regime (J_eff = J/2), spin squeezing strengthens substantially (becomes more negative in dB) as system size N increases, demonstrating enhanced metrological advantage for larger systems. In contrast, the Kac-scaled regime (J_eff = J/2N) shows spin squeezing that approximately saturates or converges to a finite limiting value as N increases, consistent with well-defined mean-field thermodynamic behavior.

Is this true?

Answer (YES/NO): NO